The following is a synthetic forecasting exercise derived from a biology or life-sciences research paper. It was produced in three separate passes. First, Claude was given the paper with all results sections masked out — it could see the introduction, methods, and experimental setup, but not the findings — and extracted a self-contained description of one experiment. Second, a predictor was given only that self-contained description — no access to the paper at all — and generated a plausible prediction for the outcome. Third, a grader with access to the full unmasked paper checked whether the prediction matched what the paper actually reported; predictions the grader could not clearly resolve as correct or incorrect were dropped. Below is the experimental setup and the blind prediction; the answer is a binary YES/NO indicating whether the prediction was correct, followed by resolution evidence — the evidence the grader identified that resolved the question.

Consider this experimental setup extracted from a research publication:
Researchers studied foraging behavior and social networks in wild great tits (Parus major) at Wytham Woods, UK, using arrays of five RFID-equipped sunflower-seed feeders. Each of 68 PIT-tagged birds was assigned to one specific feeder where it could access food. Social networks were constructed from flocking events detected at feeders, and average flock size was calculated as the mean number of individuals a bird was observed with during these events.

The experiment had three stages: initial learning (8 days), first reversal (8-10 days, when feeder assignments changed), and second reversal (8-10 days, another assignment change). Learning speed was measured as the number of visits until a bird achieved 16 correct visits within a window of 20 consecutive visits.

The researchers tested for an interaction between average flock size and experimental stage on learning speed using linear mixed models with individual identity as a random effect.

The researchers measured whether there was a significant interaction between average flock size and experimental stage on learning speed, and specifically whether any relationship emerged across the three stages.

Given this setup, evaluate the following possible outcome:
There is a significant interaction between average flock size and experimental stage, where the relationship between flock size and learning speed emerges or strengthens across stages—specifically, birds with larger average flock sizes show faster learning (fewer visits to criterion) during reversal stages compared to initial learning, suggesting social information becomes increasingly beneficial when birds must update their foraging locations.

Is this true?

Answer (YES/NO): NO